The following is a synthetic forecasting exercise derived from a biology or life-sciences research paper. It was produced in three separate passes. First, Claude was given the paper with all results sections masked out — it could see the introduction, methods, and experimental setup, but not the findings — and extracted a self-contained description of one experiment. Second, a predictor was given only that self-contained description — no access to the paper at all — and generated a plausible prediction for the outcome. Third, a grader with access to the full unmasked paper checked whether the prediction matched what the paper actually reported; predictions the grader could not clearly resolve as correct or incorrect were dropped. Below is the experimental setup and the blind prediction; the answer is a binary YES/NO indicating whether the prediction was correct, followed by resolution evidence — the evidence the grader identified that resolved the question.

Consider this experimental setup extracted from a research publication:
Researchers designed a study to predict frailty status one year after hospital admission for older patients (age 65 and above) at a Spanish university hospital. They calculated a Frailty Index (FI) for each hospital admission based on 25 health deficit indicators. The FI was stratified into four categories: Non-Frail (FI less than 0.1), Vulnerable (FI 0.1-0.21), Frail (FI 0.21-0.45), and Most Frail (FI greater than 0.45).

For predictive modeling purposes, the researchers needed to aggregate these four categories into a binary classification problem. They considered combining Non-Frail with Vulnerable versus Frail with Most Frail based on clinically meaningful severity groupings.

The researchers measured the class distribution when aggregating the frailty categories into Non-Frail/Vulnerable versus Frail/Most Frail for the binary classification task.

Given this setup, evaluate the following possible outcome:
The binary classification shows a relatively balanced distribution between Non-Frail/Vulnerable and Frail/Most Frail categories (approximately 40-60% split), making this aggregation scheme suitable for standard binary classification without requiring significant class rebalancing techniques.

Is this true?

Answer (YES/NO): NO